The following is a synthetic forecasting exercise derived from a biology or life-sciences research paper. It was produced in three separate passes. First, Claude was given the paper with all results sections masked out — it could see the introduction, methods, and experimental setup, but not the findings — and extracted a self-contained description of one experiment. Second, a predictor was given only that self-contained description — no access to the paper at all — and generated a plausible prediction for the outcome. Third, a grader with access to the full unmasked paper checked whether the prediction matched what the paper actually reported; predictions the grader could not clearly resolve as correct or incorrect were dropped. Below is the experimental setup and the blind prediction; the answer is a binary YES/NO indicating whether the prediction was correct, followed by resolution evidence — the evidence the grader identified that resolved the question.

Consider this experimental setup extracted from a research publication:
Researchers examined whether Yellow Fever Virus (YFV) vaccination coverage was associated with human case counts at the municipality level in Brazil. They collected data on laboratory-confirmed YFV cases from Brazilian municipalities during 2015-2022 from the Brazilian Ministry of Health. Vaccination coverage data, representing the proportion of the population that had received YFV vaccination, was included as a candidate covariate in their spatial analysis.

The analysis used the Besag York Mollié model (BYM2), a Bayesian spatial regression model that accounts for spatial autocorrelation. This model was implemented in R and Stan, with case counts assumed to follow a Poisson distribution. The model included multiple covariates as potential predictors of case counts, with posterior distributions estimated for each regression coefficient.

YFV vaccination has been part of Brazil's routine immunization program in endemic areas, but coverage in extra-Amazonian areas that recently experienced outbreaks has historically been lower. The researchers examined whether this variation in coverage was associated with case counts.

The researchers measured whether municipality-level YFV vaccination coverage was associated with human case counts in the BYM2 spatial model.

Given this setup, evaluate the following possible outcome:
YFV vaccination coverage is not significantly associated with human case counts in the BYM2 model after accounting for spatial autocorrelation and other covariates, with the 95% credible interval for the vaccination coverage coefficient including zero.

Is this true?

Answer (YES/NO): NO